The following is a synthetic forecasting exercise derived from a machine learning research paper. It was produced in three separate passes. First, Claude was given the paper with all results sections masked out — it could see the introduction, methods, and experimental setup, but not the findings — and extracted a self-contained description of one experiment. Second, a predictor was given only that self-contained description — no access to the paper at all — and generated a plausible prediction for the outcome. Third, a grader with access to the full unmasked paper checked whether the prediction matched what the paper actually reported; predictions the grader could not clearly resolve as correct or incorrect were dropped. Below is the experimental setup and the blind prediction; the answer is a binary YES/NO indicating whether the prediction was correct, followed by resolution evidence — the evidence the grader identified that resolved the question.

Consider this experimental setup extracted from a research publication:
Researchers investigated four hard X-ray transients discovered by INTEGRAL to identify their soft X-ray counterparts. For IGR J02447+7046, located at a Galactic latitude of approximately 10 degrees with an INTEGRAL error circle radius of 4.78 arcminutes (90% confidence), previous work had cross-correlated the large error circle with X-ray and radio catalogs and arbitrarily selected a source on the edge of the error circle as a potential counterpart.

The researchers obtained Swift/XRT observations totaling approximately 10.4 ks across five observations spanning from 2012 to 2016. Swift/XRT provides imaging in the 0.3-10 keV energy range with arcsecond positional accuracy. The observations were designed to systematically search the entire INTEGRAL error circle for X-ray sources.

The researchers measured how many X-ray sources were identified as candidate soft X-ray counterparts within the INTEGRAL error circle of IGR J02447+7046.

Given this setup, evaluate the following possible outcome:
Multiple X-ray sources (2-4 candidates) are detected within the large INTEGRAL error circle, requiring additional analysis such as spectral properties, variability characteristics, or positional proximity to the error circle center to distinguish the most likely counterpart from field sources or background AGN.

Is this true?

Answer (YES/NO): NO